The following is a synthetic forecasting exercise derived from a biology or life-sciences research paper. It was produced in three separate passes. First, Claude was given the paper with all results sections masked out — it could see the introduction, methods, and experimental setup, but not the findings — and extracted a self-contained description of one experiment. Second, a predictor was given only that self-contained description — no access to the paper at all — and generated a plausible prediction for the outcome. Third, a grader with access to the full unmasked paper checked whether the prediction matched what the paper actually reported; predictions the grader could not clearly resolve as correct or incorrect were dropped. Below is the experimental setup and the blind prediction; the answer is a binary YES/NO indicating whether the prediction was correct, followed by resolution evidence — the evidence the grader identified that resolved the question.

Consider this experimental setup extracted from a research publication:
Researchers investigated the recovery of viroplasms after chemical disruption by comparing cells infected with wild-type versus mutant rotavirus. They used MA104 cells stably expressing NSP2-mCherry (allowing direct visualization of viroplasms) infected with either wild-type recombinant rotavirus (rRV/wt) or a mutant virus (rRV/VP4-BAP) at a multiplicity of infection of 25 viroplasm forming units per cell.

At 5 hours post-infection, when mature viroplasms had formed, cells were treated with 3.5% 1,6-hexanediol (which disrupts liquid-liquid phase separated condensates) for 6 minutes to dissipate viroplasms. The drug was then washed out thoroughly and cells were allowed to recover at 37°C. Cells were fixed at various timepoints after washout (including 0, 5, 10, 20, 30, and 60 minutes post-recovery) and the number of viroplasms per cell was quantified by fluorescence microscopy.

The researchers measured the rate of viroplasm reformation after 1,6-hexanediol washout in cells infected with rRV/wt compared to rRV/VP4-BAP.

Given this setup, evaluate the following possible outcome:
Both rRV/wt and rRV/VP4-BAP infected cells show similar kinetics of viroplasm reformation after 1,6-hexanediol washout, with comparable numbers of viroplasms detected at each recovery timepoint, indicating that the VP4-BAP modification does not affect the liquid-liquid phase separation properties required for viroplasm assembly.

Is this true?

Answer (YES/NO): NO